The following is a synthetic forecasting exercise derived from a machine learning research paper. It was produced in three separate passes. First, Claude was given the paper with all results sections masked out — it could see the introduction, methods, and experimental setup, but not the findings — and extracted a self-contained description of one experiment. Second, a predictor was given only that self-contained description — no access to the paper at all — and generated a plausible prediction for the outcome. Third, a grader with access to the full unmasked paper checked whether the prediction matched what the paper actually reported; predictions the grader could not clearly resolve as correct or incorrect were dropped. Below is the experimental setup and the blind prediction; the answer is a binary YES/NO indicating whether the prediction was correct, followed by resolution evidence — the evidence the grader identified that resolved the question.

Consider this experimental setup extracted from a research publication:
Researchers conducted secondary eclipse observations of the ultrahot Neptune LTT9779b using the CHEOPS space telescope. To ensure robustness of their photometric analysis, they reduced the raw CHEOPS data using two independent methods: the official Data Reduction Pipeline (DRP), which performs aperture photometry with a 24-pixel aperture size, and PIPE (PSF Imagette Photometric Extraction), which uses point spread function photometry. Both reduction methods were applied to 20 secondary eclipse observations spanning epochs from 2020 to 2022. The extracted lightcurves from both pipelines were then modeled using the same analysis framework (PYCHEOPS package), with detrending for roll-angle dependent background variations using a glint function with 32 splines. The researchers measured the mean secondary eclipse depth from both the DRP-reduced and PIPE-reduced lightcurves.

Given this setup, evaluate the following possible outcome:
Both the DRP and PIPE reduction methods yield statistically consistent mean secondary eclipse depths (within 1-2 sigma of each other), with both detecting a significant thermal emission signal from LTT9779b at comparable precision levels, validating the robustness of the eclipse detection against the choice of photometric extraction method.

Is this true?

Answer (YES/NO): YES